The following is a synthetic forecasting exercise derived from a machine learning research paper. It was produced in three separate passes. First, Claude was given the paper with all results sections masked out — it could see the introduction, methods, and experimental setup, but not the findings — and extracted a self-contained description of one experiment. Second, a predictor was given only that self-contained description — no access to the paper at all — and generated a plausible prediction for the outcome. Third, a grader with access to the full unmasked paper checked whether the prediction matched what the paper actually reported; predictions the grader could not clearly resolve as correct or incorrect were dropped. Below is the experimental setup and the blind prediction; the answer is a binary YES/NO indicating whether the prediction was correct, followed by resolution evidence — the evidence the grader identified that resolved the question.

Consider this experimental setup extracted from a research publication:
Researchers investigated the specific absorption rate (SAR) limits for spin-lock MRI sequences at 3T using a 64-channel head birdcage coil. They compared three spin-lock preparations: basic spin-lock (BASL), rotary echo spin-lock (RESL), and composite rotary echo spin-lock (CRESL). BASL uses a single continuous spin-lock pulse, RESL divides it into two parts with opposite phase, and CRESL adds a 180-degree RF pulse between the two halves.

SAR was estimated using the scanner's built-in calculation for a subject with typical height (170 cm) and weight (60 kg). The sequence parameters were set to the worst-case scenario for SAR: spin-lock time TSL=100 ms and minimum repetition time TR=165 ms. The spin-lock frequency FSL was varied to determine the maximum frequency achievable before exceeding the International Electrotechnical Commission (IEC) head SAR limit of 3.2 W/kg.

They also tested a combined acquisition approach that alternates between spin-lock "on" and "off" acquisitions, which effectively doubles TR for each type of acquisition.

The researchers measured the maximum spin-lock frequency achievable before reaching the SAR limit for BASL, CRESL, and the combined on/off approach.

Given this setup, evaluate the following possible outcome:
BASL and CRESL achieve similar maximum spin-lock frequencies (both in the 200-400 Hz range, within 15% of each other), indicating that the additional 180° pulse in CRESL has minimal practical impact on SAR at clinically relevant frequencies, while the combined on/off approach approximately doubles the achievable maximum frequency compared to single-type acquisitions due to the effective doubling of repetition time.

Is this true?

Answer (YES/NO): NO